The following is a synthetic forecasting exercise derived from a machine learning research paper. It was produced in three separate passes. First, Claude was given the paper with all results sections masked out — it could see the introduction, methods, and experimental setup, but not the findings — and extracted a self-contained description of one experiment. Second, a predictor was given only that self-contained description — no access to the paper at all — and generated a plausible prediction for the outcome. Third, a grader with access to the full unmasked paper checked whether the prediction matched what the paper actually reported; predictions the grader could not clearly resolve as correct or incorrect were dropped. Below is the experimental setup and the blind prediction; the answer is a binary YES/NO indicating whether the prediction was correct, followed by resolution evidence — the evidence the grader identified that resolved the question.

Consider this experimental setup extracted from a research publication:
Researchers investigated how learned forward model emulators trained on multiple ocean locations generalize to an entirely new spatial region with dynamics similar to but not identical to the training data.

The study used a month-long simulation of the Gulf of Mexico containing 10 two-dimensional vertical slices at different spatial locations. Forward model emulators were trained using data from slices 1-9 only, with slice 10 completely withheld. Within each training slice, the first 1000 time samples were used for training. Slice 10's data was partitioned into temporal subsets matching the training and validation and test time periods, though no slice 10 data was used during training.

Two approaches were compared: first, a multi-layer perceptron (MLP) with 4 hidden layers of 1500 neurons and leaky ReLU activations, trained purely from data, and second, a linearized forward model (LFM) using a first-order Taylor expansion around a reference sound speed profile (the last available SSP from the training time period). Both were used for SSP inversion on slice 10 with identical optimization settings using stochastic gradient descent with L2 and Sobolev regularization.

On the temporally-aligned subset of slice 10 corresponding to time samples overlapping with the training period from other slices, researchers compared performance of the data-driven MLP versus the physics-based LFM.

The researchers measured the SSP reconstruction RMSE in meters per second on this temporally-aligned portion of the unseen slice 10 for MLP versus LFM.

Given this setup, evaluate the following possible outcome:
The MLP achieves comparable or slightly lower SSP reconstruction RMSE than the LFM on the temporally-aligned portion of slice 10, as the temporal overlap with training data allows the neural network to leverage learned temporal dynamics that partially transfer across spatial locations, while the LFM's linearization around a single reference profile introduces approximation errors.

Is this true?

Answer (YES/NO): NO